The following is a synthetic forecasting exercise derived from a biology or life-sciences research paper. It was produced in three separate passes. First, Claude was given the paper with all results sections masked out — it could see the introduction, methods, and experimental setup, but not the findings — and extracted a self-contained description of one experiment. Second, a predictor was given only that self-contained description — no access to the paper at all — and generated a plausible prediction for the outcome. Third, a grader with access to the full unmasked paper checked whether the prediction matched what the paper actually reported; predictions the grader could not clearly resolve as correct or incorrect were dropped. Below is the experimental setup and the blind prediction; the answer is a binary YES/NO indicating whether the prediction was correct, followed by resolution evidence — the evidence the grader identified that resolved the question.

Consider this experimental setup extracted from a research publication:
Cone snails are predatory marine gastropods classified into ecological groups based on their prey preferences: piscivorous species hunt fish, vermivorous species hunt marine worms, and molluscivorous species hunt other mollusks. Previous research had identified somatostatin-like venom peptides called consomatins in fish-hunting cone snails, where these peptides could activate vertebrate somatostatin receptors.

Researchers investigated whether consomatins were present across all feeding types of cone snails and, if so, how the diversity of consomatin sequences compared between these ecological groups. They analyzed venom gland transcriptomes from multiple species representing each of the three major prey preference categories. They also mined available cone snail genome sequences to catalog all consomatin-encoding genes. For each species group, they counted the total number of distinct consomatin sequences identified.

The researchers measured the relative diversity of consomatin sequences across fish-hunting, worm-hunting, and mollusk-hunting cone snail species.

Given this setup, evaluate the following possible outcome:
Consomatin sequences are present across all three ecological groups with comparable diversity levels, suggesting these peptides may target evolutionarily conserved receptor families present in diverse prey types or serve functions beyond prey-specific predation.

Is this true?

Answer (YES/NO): NO